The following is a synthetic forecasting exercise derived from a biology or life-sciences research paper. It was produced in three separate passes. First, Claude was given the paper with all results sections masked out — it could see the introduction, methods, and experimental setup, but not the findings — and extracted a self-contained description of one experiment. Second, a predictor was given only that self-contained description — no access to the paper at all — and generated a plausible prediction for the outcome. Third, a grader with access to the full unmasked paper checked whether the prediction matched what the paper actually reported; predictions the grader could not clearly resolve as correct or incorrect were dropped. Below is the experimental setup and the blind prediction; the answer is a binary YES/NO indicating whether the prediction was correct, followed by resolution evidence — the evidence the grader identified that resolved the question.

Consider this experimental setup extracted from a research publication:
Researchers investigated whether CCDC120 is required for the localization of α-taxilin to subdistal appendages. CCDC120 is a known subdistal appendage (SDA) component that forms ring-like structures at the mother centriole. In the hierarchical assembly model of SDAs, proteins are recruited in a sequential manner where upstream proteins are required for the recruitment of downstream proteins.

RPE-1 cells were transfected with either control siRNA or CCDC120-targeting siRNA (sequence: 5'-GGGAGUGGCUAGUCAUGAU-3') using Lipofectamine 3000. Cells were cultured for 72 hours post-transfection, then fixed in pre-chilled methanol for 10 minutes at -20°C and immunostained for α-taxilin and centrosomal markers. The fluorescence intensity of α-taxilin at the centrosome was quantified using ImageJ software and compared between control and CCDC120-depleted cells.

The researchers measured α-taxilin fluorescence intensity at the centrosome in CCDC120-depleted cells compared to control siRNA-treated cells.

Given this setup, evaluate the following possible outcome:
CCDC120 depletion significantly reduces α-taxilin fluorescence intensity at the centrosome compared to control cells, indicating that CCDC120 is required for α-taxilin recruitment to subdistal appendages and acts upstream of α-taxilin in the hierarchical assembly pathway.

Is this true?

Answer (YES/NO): NO